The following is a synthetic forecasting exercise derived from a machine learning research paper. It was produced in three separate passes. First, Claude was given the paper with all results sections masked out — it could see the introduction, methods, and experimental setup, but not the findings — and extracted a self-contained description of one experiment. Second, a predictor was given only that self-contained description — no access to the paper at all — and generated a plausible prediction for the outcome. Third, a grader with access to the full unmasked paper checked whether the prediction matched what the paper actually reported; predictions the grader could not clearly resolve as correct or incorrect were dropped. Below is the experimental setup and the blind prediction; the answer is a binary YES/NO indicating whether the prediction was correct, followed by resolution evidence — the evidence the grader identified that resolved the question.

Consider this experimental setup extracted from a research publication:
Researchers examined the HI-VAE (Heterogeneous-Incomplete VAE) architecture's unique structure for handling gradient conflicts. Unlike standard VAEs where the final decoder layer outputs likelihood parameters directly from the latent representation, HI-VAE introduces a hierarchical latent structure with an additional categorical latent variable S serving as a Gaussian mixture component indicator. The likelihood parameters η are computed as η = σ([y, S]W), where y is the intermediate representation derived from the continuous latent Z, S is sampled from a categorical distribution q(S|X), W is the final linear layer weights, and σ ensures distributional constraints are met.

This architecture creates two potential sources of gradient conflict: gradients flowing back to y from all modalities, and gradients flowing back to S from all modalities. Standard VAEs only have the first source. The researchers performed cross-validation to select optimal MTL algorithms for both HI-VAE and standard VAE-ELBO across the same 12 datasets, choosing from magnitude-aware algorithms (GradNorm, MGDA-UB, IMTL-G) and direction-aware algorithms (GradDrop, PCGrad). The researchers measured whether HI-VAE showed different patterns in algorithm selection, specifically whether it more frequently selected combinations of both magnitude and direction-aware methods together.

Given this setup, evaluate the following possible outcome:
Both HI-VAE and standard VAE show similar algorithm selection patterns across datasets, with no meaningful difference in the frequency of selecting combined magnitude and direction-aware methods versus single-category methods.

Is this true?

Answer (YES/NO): NO